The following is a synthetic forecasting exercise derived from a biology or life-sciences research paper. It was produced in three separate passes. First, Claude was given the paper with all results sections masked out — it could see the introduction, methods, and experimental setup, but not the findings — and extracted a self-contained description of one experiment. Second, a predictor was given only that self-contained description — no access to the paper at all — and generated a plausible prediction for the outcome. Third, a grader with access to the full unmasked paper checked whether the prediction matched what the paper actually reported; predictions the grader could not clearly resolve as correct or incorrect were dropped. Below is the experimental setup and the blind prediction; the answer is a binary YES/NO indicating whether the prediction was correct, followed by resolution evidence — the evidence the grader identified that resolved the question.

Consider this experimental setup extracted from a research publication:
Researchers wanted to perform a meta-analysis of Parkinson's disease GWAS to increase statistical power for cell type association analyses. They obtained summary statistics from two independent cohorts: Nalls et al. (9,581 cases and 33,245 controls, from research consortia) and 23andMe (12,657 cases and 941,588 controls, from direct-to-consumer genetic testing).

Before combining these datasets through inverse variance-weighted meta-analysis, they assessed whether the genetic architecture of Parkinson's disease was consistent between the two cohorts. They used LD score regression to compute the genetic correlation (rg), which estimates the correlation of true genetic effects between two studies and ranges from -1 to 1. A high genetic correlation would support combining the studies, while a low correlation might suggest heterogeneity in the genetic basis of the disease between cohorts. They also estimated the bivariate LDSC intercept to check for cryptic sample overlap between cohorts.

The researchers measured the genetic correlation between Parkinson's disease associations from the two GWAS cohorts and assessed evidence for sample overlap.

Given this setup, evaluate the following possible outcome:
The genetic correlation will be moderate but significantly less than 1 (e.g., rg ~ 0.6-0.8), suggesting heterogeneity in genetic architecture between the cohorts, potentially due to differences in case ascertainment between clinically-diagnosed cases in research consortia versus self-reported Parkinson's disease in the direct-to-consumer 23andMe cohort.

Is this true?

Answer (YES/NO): NO